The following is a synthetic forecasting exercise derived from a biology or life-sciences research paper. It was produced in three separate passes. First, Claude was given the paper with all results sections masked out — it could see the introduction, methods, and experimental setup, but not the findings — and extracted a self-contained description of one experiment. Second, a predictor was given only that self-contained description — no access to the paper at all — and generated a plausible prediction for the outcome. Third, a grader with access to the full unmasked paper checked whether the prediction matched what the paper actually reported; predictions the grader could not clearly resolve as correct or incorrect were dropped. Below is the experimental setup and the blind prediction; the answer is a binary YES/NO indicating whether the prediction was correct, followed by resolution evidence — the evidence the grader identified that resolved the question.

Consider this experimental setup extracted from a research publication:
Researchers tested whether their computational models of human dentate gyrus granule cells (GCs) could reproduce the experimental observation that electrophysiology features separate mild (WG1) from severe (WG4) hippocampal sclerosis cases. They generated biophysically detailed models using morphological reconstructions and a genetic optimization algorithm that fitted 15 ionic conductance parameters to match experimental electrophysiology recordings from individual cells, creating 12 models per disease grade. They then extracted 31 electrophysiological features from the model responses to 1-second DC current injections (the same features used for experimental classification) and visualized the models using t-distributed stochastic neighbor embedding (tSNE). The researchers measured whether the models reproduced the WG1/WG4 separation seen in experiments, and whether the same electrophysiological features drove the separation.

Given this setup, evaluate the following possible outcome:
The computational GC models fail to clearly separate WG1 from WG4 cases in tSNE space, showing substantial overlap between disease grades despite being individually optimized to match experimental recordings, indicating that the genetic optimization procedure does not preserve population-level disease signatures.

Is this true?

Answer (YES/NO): NO